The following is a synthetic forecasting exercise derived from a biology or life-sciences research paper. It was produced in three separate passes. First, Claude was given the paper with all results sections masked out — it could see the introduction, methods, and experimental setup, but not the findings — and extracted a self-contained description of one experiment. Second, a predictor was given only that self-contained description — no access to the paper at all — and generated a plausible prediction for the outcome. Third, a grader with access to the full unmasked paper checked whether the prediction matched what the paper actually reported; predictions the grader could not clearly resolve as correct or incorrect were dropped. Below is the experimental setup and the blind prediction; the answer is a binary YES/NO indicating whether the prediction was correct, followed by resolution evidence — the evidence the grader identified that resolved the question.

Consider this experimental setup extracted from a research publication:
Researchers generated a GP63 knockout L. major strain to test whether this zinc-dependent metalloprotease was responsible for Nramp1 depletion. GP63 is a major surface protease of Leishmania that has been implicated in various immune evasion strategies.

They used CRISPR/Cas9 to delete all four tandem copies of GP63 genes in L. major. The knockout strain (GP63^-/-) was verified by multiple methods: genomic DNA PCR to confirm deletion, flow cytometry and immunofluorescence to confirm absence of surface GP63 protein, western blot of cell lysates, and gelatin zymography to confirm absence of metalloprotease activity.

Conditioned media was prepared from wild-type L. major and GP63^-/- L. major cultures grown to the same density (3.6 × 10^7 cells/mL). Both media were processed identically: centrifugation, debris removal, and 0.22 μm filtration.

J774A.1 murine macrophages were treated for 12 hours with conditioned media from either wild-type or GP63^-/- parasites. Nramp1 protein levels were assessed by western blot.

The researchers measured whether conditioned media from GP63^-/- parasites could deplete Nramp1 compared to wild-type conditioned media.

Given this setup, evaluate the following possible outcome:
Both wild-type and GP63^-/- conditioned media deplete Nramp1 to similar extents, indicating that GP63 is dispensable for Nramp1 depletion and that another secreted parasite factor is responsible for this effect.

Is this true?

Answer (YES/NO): NO